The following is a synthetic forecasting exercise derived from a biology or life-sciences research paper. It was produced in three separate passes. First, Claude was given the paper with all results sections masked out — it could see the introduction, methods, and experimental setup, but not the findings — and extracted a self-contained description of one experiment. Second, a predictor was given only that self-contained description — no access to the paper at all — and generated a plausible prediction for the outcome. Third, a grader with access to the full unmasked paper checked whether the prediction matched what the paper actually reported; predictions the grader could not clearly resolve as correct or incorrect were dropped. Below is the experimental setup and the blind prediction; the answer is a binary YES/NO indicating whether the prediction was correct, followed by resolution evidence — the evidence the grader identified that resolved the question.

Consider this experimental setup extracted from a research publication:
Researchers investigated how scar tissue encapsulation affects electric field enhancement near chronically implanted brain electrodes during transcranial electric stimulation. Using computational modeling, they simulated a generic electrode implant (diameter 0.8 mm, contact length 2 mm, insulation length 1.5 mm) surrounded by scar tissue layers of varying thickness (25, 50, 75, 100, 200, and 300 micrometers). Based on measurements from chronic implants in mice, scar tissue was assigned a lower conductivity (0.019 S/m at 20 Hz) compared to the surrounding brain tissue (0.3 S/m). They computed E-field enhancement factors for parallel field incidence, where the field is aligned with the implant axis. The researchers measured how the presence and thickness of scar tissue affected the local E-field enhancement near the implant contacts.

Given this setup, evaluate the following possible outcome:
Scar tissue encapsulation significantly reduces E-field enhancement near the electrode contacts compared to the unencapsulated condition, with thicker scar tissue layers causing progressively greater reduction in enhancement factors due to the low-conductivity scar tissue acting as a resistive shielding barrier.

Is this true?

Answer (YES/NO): NO